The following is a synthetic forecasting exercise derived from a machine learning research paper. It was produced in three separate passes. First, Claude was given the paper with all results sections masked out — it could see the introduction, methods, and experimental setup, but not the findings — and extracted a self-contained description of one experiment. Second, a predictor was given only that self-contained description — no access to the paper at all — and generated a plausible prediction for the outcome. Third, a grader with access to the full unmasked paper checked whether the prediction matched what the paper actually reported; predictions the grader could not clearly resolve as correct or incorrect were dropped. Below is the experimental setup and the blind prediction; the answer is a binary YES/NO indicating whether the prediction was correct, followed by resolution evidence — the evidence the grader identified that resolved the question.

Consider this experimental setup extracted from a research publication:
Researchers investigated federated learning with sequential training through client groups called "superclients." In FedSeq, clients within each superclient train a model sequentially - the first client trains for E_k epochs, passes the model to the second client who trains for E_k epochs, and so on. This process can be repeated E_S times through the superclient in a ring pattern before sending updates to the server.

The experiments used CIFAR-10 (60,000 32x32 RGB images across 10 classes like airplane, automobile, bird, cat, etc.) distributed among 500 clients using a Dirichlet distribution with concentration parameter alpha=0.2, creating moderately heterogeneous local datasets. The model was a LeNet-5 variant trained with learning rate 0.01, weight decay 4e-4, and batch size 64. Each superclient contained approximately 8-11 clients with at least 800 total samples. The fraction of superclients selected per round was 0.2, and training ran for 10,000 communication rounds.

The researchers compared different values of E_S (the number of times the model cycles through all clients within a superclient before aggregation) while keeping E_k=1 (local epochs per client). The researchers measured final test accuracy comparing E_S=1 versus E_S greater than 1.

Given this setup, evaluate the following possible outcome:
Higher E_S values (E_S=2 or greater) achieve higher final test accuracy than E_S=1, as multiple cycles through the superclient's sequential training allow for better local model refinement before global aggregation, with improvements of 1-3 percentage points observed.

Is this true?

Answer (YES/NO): NO